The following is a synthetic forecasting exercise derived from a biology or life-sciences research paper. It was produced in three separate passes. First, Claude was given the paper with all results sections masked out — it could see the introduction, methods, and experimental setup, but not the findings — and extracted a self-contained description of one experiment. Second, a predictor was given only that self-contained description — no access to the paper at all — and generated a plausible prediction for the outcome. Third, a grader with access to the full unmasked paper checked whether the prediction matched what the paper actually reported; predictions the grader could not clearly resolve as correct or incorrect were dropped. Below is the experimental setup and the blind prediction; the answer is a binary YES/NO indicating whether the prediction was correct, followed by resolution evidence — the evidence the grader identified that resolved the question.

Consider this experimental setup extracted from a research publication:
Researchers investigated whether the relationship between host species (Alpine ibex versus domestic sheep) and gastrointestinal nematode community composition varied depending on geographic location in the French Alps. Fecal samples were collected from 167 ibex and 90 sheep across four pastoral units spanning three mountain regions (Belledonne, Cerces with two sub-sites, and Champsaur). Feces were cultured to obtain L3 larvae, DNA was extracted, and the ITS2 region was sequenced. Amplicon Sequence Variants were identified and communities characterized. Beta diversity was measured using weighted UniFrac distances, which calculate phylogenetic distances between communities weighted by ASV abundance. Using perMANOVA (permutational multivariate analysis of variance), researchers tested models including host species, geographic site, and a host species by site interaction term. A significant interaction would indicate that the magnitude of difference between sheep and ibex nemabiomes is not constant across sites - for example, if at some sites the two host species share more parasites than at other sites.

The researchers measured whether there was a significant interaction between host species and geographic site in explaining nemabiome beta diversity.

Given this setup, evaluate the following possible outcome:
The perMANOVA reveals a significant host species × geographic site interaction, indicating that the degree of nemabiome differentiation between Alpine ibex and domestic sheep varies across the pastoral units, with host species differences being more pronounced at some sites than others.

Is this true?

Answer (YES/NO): YES